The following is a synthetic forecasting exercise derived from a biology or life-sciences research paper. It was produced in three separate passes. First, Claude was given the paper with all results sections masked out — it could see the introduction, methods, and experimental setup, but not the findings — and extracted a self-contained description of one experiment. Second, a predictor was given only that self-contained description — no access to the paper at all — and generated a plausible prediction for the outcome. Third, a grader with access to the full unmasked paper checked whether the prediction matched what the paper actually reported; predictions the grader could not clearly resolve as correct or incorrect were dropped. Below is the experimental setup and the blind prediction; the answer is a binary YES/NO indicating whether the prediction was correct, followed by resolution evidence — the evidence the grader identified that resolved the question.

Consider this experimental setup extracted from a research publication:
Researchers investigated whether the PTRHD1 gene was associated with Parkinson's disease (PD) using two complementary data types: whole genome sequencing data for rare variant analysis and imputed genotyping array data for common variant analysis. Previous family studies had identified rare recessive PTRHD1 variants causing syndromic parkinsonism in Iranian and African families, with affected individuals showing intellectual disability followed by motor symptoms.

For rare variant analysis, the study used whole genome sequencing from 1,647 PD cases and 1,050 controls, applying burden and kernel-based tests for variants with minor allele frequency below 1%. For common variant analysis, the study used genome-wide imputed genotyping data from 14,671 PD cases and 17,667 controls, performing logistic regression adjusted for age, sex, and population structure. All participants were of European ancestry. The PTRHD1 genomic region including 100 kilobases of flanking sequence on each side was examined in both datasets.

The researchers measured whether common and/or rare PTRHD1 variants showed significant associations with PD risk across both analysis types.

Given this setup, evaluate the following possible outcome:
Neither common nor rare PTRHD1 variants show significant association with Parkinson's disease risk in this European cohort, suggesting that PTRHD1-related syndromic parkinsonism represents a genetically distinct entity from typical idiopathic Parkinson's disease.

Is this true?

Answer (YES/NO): YES